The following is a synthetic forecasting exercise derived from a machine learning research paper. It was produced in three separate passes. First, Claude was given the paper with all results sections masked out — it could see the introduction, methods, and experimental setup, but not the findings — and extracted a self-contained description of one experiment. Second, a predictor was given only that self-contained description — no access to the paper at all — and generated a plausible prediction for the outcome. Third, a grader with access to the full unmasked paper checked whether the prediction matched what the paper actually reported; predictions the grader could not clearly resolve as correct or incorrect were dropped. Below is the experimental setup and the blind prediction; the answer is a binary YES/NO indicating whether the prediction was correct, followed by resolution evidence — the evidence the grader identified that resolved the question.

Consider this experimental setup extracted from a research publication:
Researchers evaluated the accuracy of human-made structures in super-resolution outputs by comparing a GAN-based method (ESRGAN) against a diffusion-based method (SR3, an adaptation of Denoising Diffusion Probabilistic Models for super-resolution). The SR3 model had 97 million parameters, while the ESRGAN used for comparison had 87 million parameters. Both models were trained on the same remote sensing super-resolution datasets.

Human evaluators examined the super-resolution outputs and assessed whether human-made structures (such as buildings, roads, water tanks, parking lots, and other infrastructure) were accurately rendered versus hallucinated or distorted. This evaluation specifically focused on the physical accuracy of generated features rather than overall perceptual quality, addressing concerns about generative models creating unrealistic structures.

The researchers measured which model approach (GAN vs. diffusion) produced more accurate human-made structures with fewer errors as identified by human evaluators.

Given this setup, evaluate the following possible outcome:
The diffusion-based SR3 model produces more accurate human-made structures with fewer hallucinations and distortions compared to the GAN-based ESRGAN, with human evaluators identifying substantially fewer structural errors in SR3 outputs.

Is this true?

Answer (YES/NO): NO